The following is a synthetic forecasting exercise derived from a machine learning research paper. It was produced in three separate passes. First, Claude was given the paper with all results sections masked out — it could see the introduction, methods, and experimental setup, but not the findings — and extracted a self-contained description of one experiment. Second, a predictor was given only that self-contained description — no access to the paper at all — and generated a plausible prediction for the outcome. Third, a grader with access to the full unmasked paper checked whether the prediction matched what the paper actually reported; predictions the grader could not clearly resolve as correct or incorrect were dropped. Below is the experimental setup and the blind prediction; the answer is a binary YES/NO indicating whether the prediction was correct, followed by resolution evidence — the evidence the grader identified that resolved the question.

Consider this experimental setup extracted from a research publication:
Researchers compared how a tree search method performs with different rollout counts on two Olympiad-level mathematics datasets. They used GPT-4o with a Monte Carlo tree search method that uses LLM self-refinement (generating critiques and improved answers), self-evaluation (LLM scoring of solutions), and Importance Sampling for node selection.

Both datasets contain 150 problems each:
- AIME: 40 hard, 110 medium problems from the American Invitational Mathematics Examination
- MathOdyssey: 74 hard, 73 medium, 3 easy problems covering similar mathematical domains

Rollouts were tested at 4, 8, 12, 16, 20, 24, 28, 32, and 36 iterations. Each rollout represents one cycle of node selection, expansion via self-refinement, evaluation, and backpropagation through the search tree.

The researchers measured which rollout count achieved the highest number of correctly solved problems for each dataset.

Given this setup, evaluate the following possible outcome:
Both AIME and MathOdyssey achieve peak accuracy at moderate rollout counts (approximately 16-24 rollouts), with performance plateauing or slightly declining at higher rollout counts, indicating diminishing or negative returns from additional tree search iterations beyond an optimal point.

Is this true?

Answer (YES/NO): NO